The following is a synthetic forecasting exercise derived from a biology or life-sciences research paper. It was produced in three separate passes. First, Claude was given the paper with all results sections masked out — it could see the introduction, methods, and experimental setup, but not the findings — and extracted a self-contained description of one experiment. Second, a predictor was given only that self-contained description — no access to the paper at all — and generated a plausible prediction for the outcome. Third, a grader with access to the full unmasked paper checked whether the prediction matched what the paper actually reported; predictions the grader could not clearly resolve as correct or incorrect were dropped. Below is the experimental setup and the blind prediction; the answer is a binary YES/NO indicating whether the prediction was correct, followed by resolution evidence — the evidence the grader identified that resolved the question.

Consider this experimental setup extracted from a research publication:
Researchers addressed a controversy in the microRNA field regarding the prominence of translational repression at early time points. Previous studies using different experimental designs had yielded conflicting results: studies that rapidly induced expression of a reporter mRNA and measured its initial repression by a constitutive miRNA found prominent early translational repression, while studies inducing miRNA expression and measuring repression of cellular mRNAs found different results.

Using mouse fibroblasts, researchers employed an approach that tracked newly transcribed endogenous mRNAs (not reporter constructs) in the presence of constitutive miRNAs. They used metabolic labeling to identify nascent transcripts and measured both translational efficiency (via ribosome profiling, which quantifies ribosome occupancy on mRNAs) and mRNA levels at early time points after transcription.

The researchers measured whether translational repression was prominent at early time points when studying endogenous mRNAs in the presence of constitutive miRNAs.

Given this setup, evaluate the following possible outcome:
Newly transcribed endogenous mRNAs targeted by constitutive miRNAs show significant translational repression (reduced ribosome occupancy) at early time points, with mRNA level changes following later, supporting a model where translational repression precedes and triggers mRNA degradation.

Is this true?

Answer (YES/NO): NO